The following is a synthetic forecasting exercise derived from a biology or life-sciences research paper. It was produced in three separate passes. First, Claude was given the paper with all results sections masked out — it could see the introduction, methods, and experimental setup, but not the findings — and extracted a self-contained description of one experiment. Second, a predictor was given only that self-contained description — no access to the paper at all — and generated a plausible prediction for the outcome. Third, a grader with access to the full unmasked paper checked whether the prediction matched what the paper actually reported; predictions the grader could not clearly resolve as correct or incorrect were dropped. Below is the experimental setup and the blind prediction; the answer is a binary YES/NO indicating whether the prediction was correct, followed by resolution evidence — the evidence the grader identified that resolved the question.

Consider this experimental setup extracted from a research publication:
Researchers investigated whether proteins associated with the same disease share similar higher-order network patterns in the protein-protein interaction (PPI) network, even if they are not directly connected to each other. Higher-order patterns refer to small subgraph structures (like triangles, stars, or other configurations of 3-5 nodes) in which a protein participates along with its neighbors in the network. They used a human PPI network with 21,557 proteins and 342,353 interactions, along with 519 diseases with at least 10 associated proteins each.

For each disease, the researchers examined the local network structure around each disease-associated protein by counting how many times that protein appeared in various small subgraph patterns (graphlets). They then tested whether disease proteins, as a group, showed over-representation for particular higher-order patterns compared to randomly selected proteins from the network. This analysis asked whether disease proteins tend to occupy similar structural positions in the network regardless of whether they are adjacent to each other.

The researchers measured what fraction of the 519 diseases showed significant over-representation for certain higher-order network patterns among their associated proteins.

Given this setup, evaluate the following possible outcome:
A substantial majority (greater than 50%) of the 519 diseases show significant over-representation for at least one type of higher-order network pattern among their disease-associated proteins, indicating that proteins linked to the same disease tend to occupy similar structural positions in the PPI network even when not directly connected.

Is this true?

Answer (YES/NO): YES